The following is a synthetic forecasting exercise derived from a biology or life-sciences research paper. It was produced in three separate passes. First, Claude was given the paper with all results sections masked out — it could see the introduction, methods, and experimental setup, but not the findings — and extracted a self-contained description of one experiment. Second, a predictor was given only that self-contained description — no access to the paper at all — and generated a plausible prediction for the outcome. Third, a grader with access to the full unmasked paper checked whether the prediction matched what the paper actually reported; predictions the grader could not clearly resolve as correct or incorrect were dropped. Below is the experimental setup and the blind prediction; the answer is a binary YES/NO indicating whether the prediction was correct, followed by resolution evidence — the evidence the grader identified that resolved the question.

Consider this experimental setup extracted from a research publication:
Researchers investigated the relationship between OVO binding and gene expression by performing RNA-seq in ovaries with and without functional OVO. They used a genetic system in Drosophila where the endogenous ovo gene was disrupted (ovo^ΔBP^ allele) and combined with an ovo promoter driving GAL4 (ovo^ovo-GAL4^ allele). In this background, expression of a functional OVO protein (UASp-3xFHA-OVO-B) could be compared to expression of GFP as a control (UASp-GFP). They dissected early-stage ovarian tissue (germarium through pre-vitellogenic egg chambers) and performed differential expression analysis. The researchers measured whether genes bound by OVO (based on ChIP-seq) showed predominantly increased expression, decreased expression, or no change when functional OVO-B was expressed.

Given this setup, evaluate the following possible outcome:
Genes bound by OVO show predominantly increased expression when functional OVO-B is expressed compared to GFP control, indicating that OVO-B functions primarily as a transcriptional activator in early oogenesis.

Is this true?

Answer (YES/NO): YES